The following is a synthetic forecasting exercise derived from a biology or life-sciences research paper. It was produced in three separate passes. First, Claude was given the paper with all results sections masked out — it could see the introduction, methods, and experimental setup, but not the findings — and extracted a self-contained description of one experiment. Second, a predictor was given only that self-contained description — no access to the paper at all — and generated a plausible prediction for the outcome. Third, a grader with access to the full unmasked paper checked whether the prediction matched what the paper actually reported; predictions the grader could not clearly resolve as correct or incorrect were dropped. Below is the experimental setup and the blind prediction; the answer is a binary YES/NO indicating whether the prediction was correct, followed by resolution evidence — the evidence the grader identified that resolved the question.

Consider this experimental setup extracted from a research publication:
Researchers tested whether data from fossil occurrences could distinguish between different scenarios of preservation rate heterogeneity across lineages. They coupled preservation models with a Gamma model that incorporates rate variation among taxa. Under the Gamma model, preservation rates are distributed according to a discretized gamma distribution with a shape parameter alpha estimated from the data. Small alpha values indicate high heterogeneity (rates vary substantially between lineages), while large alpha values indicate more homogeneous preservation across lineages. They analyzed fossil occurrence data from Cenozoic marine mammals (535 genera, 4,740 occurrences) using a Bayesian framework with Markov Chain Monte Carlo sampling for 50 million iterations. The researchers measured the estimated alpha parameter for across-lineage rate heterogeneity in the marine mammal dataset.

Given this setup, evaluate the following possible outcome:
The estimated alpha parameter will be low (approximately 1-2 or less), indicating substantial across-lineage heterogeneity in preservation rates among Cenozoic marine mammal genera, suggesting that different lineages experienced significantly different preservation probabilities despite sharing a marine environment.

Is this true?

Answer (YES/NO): YES